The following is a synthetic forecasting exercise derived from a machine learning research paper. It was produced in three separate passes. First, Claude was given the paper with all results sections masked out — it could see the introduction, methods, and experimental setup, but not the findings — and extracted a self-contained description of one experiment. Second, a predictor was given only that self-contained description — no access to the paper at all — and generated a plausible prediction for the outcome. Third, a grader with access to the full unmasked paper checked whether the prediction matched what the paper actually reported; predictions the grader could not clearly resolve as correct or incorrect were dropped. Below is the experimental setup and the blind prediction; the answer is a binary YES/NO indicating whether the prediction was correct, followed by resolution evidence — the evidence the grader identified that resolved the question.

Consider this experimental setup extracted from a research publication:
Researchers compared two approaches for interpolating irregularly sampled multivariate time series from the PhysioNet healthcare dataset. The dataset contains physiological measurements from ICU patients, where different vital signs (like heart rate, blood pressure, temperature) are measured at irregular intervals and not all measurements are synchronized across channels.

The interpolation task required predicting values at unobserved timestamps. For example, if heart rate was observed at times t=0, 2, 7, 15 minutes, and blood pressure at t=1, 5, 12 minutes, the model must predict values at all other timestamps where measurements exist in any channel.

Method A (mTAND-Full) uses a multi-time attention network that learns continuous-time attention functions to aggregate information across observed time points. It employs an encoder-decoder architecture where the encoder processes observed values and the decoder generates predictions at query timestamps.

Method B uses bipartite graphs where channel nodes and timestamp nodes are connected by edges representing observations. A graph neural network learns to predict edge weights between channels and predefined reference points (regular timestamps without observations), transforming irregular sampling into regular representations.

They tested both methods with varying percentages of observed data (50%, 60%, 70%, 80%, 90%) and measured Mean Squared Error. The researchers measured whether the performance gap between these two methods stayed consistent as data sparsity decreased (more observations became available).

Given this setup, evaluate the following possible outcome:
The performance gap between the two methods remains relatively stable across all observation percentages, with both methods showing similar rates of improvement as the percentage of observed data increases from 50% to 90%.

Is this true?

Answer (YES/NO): NO